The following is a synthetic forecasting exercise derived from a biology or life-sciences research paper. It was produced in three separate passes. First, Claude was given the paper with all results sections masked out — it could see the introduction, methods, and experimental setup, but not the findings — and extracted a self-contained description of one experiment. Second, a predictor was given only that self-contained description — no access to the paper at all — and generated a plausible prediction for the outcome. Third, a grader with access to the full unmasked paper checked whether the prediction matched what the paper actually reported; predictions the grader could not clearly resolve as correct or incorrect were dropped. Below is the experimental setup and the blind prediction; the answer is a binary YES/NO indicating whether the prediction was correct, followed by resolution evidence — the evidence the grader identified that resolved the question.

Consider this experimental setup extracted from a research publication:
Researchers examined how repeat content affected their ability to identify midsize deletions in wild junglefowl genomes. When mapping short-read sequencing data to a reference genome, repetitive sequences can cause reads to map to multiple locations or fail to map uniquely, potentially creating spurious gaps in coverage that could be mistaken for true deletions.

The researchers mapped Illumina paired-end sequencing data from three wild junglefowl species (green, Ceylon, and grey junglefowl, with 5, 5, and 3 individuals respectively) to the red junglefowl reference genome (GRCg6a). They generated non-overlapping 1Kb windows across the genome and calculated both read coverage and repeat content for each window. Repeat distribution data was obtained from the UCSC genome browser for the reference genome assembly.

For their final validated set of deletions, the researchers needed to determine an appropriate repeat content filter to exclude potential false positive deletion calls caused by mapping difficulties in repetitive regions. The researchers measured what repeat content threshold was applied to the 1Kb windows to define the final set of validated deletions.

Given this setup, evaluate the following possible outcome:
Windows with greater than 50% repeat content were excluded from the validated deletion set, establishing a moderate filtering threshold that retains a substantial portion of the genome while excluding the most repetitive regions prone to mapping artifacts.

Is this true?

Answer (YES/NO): NO